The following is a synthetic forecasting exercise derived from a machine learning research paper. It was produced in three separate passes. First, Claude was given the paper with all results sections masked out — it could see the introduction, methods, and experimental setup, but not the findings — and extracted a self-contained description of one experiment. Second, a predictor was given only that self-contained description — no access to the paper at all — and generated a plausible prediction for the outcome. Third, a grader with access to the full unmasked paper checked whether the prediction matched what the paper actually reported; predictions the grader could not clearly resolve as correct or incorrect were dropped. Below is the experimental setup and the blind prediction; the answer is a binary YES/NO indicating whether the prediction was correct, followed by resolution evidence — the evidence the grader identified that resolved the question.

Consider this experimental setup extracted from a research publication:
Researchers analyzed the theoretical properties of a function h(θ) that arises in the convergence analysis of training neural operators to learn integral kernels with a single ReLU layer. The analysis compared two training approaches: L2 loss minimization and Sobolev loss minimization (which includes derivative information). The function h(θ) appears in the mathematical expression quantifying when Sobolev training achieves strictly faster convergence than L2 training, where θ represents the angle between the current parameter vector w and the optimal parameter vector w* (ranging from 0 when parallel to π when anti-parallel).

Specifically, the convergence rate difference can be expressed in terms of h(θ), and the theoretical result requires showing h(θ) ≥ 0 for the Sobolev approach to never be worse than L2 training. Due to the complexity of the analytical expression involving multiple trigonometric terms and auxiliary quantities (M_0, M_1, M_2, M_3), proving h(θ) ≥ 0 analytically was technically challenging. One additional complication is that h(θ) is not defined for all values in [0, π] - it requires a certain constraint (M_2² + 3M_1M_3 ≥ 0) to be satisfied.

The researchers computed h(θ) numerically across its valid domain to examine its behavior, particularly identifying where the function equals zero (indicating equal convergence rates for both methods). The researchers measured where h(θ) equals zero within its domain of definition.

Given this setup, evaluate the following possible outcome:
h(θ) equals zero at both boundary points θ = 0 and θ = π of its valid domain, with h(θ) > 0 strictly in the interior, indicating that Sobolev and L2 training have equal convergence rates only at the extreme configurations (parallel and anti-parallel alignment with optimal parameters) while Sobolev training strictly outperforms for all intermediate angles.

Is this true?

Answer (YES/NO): NO